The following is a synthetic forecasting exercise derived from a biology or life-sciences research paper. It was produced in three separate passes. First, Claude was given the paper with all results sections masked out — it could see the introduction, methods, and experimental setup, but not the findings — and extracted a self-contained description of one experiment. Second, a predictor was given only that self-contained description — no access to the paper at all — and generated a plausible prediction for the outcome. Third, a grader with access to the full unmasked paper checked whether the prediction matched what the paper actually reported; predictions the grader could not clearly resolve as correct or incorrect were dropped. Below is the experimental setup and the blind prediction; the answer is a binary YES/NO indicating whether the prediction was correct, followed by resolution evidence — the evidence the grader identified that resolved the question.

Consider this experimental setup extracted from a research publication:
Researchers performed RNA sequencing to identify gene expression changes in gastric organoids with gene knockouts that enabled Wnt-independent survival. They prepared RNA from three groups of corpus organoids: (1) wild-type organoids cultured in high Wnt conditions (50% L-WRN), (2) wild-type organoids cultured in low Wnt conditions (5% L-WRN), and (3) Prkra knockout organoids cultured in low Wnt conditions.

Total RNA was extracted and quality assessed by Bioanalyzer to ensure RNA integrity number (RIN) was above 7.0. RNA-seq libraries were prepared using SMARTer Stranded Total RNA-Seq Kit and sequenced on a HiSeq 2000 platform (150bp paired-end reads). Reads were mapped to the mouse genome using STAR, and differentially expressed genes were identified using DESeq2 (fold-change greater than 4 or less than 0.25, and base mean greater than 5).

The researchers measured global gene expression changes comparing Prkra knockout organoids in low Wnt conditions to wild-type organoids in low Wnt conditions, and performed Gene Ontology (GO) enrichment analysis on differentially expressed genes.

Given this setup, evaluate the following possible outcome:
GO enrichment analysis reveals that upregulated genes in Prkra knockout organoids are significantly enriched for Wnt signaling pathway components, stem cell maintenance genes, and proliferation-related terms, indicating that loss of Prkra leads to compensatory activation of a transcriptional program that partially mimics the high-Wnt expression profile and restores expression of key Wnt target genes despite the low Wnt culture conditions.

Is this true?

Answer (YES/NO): NO